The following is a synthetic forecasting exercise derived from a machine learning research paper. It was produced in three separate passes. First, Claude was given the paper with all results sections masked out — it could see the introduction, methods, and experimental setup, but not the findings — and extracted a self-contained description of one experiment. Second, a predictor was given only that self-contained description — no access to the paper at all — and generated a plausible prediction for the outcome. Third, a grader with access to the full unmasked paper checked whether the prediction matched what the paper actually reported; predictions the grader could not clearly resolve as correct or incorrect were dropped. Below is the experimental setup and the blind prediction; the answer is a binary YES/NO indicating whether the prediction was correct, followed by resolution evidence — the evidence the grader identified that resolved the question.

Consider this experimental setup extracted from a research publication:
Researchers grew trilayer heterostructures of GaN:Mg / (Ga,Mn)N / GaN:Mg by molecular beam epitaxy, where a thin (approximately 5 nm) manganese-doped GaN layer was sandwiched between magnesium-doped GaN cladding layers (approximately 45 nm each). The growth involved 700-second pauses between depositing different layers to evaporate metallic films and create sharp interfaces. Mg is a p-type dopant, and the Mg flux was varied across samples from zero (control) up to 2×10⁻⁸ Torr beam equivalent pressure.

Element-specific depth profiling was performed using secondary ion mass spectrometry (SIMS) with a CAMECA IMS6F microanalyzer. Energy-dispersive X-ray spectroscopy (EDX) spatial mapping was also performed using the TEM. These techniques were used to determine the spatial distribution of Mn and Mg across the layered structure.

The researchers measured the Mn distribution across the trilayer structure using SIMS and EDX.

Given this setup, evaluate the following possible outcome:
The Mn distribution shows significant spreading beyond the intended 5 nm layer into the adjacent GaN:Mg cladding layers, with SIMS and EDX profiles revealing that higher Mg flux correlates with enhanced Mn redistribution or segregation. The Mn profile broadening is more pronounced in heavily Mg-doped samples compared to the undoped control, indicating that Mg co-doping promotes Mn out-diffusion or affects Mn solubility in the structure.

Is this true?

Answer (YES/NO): NO